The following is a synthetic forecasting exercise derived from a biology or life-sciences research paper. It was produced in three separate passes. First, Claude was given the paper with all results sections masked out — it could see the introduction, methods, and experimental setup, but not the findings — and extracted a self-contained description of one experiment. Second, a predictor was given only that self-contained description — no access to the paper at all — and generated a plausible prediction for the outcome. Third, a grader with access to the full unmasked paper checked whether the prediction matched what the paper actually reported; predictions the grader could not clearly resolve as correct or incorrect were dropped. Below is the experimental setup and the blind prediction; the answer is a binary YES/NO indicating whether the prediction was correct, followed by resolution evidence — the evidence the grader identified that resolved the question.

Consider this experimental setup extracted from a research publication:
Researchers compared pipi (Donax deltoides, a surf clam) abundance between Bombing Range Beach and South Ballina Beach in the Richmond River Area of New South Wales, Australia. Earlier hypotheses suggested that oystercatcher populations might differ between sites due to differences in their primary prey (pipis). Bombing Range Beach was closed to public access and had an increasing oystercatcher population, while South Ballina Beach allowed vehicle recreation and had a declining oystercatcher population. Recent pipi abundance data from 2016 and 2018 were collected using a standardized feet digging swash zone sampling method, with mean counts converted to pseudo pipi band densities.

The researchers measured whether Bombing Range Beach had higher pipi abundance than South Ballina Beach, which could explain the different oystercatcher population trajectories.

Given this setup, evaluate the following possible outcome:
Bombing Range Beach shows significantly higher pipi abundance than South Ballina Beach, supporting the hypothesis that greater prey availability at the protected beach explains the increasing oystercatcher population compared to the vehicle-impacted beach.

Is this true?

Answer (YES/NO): NO